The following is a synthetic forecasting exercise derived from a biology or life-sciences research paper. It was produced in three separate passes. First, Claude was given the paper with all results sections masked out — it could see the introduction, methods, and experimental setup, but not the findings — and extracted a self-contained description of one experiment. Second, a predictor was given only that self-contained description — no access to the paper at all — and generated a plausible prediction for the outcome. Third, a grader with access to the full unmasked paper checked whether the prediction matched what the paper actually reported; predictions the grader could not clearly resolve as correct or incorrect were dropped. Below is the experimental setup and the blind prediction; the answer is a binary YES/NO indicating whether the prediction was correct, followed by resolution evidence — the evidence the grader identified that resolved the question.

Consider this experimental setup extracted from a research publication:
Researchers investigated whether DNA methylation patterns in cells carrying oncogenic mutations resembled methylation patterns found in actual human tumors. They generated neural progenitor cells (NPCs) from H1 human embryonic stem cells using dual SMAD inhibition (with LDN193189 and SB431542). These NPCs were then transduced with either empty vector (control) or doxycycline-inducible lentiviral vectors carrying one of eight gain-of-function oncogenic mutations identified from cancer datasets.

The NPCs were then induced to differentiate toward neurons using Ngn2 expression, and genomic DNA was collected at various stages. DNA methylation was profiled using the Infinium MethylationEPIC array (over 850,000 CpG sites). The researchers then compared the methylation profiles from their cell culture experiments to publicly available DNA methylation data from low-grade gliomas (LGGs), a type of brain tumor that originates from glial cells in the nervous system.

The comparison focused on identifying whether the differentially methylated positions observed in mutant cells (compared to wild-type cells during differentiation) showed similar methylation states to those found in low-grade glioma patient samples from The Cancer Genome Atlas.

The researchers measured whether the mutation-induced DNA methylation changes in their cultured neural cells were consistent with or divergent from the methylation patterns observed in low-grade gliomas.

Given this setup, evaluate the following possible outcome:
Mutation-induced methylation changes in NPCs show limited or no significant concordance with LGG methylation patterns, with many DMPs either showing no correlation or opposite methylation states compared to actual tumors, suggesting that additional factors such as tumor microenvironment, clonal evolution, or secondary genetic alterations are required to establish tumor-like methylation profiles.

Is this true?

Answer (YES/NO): NO